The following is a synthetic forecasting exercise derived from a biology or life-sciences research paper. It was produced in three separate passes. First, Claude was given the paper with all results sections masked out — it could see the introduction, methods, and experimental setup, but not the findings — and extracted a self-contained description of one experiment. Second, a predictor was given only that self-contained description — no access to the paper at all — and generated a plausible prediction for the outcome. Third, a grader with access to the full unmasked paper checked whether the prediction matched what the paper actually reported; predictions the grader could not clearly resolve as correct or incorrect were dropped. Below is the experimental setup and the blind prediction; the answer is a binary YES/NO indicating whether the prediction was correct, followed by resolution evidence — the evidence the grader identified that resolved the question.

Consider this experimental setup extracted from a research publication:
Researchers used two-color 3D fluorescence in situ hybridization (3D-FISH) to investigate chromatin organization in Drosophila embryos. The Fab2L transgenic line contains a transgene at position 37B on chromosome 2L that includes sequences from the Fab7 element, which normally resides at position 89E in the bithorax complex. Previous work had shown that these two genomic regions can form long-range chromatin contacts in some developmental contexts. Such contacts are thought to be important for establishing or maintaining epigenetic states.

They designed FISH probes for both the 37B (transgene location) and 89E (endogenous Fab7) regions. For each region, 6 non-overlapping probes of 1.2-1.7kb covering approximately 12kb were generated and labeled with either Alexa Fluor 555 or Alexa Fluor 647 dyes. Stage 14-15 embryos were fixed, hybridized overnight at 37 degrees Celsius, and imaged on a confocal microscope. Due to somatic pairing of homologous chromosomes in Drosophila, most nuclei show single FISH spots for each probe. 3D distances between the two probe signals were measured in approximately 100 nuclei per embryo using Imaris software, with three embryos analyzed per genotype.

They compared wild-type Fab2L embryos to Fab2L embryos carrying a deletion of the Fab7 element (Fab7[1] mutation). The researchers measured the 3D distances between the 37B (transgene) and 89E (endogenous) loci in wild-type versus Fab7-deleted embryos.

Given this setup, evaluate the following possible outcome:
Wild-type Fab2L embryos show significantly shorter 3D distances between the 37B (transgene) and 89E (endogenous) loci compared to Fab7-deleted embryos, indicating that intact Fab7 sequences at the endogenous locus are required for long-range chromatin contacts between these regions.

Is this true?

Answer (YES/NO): YES